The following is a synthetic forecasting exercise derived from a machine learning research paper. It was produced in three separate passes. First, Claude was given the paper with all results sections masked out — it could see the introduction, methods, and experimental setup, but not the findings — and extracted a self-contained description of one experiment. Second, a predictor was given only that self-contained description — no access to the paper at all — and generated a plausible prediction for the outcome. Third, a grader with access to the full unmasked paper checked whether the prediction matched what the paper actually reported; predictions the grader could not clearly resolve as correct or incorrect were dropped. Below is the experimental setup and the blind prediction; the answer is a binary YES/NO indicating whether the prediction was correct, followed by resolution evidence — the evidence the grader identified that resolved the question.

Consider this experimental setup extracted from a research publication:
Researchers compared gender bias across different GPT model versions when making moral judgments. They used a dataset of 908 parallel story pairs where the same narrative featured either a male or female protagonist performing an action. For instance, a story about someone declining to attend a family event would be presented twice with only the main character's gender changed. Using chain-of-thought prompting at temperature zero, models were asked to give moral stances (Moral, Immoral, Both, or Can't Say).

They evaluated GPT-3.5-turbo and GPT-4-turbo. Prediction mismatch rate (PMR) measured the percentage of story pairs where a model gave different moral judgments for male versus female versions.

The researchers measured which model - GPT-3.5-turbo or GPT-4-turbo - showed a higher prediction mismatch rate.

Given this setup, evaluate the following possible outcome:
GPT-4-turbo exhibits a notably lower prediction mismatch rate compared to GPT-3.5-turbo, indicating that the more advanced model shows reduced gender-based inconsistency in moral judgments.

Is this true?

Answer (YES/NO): YES